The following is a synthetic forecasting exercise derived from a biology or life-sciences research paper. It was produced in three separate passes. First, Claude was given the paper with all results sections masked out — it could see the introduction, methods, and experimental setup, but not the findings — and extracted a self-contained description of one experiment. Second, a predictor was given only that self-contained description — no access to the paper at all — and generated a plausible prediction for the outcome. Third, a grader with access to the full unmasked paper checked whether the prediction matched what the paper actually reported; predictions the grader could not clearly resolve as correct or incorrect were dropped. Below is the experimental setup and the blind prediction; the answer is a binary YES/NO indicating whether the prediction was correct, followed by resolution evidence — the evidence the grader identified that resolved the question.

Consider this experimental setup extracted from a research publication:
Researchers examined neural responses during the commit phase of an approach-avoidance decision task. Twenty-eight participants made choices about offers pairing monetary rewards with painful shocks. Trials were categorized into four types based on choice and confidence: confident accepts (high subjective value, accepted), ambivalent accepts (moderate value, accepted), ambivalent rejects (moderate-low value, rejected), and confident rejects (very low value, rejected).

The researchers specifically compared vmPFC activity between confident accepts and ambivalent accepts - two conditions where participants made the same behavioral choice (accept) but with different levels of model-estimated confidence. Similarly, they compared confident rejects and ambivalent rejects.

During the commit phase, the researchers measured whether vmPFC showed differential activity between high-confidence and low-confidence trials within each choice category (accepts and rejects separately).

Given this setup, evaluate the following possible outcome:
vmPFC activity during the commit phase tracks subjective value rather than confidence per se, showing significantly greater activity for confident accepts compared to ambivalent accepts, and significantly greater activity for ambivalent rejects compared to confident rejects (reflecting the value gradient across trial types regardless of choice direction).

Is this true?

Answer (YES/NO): NO